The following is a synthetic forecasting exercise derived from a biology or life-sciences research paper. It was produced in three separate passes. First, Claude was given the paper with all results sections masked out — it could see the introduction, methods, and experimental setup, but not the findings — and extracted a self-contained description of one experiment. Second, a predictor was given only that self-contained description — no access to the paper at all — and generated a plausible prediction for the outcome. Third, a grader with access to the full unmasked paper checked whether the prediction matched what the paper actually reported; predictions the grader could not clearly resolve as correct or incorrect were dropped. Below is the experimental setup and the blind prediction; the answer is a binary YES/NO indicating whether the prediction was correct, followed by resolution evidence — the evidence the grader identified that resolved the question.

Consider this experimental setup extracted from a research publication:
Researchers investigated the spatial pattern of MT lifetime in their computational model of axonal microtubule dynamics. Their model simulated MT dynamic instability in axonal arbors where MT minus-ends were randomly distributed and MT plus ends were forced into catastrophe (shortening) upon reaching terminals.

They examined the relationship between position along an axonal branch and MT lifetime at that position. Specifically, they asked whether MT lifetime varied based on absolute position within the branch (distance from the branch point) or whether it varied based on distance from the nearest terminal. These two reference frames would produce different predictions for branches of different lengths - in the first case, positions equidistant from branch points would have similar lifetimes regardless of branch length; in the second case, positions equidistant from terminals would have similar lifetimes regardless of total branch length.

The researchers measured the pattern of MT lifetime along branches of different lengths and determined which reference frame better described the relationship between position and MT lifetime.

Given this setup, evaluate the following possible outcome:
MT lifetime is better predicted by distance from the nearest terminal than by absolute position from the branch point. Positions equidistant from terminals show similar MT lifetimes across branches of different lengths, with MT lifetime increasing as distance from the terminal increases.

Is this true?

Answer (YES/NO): YES